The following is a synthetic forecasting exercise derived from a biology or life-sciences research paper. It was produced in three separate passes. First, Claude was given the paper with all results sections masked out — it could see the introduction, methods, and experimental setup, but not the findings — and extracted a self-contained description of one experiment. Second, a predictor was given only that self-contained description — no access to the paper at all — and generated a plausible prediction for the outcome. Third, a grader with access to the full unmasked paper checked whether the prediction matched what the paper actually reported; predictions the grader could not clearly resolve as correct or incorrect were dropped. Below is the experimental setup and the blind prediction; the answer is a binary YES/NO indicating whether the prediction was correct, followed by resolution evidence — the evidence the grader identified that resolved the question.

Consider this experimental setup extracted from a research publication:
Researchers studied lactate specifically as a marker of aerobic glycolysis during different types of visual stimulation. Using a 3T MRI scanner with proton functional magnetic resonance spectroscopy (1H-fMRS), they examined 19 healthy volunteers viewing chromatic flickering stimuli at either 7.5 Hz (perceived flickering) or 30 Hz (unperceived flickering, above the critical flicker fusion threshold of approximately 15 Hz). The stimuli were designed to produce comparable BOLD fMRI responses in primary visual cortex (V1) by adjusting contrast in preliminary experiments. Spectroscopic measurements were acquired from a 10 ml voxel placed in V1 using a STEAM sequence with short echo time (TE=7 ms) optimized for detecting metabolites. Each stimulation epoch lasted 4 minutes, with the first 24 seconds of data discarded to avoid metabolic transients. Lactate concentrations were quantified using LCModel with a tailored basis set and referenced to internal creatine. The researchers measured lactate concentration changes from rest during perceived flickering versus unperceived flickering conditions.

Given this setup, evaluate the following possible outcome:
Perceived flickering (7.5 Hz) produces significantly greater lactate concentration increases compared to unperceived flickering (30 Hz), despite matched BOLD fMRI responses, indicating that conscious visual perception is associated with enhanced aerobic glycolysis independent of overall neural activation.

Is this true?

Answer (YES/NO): YES